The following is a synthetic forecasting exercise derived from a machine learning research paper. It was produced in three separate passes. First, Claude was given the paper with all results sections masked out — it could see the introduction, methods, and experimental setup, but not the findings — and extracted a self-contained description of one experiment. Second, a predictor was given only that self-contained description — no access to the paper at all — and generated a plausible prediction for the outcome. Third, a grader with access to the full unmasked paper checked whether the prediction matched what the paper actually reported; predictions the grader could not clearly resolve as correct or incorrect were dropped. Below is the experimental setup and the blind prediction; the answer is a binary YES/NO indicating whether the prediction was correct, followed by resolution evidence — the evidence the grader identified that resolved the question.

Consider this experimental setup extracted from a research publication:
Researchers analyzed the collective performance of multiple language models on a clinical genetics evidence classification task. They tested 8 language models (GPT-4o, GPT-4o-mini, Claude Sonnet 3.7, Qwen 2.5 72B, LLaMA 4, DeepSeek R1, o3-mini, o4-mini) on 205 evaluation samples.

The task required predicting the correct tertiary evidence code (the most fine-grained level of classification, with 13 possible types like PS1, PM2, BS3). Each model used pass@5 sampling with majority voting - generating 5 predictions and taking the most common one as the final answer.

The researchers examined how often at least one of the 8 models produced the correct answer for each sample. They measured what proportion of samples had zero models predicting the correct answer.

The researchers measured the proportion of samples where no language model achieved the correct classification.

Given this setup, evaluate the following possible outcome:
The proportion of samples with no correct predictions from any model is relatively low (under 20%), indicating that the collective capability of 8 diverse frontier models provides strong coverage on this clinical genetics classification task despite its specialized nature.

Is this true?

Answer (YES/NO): NO